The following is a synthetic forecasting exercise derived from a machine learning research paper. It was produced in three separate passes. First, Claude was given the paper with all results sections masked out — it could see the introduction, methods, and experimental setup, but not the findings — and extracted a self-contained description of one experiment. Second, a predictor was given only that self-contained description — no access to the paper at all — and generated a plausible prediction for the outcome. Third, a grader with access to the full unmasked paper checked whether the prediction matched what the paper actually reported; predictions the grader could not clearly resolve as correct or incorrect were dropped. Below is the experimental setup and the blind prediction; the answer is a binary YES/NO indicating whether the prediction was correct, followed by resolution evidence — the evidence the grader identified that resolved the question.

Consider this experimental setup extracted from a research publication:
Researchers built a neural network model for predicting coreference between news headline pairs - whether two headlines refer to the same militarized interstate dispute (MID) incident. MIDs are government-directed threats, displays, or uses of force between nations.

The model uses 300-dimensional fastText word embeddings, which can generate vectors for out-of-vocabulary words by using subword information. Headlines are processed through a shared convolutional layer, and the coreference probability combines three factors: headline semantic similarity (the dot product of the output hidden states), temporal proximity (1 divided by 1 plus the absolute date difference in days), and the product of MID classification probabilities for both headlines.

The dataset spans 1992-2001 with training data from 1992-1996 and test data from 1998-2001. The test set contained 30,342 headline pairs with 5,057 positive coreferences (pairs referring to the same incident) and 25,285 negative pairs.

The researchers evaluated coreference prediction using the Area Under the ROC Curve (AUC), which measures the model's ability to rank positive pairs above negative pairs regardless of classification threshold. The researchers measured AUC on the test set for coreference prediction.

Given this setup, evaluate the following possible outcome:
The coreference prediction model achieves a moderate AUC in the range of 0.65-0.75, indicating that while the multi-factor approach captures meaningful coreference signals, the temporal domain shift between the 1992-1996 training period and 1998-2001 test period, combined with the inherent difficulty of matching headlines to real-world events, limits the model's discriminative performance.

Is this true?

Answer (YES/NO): NO